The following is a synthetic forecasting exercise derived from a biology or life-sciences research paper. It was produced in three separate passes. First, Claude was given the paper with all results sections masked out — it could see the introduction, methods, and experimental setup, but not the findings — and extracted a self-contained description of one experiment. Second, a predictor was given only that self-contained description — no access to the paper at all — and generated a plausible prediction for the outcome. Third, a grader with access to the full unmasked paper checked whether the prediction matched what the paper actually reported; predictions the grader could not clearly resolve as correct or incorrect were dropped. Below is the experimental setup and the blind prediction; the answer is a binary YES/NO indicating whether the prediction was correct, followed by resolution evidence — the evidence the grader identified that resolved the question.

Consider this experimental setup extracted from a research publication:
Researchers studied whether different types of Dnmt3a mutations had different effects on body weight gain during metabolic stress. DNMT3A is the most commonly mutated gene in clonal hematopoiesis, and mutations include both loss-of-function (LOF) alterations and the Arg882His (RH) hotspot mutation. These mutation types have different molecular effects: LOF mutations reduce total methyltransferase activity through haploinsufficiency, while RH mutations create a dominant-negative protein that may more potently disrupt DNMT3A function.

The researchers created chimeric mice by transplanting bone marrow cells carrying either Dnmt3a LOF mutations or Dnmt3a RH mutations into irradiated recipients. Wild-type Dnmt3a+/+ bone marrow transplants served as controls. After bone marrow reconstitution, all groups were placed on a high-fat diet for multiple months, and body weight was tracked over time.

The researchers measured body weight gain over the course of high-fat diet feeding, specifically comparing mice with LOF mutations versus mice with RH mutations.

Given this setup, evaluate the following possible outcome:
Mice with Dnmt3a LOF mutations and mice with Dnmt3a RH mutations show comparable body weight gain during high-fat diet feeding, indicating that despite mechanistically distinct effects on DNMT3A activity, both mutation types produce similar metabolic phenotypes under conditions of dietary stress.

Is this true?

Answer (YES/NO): NO